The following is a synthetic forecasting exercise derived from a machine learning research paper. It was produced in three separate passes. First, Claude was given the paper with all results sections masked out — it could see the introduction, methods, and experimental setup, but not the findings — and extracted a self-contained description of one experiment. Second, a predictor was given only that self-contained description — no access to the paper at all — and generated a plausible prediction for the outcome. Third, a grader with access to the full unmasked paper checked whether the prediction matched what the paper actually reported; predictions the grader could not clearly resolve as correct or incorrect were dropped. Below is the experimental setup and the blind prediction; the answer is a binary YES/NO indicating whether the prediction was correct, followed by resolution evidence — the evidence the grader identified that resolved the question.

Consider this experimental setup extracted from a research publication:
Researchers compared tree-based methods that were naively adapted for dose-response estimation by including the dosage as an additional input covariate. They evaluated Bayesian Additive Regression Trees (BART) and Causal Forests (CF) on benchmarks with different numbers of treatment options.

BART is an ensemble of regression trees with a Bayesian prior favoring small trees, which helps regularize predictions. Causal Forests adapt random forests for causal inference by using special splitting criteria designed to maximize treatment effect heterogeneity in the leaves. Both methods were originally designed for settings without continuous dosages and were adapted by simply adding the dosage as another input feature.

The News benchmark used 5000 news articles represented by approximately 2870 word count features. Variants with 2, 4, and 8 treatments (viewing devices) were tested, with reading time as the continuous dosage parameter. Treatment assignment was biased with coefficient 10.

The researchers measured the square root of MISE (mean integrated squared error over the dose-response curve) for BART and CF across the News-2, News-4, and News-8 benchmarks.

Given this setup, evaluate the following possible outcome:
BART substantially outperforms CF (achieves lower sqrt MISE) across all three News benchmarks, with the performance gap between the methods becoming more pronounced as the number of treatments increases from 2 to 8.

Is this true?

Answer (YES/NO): NO